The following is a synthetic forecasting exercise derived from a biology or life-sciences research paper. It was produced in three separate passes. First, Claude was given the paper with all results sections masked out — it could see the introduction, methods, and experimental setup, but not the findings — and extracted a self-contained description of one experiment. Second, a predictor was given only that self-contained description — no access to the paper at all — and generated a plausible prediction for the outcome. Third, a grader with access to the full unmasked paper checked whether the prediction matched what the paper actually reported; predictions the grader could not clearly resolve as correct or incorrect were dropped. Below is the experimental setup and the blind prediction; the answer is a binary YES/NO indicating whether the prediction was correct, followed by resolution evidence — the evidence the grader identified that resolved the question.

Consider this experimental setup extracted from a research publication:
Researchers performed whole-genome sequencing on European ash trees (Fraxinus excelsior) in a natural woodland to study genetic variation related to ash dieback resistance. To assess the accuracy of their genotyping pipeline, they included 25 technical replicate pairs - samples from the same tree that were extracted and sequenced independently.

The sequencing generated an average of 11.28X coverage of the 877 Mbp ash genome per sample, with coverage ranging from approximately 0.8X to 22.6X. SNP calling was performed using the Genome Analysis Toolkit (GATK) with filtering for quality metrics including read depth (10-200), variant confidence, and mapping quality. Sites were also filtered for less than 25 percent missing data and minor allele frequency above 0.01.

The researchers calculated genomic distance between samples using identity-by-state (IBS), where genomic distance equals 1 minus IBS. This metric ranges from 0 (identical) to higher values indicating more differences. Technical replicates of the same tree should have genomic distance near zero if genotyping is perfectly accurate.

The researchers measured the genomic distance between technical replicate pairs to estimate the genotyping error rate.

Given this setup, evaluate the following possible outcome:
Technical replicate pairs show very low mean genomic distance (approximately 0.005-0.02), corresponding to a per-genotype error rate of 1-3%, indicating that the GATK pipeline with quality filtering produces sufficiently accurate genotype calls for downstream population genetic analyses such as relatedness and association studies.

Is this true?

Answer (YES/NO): NO